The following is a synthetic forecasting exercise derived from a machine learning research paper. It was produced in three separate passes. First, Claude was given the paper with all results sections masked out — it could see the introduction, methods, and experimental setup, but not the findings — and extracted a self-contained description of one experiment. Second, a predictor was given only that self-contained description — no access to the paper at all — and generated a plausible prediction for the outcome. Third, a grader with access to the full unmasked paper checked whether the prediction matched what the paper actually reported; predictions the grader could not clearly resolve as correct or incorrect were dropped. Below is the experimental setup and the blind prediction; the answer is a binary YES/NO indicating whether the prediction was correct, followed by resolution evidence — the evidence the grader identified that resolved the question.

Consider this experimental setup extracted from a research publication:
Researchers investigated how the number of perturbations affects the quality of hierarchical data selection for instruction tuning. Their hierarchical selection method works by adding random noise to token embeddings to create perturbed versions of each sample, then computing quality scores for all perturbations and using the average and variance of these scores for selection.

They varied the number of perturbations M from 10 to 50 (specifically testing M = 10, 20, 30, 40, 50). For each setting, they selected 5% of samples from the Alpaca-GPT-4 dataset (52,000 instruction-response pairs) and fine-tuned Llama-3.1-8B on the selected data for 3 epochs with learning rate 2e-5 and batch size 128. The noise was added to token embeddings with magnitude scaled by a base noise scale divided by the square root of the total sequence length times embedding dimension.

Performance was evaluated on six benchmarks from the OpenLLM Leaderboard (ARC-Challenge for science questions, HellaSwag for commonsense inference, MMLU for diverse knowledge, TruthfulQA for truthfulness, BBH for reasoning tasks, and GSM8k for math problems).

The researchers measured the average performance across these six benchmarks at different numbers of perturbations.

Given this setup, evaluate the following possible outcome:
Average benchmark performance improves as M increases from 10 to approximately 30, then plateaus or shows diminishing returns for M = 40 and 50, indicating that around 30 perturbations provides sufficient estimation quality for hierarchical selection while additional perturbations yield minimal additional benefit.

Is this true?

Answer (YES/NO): NO